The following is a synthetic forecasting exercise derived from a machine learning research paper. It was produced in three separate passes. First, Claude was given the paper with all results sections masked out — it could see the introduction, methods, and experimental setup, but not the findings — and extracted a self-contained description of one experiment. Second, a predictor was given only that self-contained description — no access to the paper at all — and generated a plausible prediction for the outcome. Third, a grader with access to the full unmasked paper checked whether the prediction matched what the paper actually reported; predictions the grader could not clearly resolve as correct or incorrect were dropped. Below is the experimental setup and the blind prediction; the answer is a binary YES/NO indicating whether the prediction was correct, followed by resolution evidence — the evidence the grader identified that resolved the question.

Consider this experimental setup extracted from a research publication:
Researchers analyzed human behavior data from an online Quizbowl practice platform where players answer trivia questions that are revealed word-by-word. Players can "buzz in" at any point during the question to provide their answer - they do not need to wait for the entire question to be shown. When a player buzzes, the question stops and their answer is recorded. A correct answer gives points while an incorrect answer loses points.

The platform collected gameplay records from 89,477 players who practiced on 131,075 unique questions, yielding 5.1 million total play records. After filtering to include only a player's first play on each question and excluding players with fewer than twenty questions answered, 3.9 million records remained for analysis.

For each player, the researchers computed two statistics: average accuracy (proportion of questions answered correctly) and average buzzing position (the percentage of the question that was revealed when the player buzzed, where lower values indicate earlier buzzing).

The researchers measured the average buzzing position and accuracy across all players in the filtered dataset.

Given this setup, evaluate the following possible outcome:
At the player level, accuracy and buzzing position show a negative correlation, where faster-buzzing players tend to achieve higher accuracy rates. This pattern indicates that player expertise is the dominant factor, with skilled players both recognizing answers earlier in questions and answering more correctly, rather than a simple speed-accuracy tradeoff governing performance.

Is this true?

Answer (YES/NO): YES